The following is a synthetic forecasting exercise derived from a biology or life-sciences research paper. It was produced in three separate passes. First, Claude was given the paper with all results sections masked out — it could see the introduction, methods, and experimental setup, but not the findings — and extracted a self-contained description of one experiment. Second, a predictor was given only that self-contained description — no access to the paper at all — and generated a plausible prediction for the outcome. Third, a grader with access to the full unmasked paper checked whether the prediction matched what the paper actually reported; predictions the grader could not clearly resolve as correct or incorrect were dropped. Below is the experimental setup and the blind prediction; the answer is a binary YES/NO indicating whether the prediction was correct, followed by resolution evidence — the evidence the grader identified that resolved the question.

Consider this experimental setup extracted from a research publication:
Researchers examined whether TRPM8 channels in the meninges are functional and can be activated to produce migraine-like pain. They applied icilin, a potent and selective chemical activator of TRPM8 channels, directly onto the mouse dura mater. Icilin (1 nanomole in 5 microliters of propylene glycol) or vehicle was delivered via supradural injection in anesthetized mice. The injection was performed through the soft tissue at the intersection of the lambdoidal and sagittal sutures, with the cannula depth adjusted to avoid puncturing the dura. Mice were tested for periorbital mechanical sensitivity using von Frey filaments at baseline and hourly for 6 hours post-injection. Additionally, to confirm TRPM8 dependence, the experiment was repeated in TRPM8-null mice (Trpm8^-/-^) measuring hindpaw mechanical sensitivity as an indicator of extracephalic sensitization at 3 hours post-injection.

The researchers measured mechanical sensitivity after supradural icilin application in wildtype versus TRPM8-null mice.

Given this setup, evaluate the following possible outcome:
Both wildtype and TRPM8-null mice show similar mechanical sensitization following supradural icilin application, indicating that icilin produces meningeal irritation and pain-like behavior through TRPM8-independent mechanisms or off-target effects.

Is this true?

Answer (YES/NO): NO